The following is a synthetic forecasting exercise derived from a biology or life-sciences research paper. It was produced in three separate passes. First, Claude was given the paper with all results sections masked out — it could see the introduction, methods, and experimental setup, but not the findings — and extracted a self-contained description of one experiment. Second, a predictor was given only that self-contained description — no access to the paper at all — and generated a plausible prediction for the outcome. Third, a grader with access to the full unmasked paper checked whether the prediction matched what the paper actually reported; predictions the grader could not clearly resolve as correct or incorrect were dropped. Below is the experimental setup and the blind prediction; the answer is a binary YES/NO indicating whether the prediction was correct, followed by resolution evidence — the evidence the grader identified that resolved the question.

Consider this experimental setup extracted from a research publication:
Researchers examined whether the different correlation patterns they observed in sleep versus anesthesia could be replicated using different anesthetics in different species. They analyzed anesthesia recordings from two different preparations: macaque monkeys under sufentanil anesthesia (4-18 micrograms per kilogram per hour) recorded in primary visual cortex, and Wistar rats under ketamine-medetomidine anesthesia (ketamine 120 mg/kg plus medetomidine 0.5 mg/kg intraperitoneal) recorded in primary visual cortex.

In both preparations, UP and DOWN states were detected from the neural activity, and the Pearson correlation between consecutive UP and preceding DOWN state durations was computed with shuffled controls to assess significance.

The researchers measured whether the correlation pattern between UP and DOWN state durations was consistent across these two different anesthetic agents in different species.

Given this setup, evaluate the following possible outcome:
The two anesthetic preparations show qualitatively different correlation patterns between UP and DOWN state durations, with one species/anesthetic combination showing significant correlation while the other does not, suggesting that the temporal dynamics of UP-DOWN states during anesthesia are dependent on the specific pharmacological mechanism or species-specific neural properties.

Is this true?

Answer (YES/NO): NO